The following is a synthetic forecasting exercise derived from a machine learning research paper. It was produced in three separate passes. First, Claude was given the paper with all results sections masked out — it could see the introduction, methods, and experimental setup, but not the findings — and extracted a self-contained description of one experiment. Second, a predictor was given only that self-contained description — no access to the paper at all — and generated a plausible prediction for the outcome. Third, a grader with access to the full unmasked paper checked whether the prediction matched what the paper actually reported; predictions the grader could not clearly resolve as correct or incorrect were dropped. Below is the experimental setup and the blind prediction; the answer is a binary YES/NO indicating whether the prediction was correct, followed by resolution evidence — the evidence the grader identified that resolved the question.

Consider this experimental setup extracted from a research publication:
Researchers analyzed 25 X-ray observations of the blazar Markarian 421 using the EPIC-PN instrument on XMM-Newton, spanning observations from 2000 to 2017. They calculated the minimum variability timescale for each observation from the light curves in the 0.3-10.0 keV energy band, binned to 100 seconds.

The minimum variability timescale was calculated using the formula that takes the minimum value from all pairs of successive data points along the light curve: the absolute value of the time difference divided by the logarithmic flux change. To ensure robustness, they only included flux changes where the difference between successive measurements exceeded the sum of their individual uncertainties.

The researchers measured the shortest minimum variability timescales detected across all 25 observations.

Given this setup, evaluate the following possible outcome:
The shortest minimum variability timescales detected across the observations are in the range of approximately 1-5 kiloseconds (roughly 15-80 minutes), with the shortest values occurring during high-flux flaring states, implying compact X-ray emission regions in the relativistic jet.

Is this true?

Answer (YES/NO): NO